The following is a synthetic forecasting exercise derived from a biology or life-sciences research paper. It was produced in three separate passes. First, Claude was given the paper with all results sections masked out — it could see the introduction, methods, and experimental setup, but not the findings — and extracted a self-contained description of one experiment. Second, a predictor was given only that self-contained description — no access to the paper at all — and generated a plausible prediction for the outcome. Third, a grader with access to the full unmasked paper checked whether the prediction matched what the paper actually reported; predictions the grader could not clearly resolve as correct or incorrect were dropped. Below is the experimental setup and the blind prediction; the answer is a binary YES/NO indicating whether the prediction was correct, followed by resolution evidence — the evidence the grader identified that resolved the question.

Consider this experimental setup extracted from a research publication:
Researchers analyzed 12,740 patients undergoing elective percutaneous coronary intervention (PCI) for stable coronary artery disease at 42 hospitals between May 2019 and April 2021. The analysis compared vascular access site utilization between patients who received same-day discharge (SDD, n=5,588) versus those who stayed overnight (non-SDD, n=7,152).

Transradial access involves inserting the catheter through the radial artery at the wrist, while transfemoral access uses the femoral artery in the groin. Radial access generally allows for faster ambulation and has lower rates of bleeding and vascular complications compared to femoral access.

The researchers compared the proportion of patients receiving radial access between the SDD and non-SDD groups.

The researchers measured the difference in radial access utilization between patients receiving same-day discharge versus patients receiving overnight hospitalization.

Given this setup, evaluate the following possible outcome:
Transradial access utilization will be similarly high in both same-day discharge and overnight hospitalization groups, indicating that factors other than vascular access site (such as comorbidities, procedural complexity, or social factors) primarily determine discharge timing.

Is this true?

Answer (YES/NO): NO